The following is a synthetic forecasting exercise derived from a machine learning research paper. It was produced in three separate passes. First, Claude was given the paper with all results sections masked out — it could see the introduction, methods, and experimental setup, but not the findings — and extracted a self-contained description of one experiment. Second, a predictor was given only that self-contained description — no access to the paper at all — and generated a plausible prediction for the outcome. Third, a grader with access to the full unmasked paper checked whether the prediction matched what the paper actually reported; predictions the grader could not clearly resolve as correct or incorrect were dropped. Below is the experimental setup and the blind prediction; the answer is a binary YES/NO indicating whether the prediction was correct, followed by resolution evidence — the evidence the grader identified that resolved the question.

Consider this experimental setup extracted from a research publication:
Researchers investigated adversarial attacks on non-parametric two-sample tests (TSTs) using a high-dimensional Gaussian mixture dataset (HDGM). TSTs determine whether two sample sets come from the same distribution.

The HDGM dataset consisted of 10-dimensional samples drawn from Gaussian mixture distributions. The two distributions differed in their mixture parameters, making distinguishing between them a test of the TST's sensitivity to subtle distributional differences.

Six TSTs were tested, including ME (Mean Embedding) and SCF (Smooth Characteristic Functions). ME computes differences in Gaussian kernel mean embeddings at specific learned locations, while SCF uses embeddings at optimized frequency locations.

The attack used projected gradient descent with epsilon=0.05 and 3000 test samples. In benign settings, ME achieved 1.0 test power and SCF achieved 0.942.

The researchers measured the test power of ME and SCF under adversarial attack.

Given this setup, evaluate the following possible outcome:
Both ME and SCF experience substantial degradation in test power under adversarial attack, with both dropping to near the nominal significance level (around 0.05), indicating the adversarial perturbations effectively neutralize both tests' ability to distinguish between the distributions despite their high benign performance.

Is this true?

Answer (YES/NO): NO